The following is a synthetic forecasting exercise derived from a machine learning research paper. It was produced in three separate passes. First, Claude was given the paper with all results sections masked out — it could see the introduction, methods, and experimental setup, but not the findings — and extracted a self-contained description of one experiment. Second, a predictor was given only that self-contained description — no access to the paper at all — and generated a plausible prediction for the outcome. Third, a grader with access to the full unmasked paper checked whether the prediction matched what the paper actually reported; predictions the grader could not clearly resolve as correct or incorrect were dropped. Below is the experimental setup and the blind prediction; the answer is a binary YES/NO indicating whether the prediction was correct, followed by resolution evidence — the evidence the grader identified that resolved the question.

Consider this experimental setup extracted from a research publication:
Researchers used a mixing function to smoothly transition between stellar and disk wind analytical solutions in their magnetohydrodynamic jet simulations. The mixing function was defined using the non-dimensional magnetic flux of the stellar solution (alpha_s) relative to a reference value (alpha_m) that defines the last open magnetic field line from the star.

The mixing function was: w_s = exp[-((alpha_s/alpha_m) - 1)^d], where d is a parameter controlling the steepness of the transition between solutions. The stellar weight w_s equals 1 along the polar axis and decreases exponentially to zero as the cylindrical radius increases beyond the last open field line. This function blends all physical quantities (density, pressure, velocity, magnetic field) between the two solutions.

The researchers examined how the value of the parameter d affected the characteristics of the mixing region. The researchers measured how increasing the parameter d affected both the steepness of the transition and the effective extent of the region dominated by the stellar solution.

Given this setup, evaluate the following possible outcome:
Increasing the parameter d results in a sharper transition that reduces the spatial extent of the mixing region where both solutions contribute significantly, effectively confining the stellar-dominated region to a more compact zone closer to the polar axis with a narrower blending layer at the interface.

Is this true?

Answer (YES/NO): NO